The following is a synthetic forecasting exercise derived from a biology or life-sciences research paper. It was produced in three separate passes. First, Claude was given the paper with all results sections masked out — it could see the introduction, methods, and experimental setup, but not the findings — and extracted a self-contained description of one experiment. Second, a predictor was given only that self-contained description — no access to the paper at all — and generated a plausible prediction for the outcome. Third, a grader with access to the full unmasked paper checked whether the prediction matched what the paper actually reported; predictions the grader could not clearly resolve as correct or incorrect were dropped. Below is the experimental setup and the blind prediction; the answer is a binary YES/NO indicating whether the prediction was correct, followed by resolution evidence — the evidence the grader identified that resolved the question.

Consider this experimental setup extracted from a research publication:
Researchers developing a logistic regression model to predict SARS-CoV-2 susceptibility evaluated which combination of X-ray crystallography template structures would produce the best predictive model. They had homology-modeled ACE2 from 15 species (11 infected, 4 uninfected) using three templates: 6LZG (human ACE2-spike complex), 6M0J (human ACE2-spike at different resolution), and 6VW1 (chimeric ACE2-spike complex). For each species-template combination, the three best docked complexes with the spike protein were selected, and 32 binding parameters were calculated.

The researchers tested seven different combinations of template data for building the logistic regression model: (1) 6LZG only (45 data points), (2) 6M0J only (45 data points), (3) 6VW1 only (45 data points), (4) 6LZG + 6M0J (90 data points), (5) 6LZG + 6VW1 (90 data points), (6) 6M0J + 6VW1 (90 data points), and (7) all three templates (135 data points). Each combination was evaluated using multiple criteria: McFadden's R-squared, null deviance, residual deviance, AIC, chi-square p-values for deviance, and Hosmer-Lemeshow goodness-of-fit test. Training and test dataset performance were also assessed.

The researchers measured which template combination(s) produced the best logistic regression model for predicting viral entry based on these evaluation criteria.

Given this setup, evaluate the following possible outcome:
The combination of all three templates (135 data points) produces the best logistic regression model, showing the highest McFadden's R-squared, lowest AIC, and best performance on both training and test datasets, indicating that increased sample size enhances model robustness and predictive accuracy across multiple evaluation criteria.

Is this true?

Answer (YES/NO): NO